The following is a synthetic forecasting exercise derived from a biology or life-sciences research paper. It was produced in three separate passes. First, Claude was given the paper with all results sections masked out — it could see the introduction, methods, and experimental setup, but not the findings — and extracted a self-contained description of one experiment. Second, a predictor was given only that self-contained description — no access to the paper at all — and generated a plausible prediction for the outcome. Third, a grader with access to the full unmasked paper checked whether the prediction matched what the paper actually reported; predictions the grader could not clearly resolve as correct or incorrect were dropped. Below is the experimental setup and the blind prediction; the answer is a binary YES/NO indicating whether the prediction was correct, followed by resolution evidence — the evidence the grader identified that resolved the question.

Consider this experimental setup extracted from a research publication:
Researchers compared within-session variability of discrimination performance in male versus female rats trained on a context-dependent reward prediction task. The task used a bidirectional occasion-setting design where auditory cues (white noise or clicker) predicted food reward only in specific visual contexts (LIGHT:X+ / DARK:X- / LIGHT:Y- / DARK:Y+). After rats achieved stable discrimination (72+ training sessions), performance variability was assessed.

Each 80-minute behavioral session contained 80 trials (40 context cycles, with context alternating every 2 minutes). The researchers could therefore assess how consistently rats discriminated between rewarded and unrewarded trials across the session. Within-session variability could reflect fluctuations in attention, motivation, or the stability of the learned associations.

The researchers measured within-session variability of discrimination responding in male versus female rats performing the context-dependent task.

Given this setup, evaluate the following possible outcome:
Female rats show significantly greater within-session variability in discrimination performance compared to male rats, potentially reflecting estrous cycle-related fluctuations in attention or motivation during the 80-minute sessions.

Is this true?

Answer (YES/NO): NO